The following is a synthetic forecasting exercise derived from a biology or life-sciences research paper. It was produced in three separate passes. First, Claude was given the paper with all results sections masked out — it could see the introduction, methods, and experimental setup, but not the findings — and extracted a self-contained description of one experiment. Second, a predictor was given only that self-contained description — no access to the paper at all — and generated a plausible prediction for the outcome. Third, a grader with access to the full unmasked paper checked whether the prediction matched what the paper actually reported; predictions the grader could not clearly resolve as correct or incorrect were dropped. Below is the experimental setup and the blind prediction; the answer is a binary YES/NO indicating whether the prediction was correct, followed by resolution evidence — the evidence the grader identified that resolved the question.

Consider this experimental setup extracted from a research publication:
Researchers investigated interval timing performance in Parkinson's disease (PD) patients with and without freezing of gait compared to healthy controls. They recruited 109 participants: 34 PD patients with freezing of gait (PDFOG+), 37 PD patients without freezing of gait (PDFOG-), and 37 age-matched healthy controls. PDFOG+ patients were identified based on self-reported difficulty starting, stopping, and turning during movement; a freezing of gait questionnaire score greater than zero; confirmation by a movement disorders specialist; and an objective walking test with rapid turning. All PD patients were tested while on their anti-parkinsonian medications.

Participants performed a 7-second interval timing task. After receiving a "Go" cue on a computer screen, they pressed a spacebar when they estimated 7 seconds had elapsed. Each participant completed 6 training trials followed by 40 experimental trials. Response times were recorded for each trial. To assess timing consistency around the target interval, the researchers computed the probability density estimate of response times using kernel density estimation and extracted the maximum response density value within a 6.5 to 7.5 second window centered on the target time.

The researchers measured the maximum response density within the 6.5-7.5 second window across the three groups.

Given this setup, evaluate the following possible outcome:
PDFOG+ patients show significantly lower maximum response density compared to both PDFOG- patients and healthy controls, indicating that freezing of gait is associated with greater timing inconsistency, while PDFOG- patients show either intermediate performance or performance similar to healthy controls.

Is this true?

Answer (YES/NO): YES